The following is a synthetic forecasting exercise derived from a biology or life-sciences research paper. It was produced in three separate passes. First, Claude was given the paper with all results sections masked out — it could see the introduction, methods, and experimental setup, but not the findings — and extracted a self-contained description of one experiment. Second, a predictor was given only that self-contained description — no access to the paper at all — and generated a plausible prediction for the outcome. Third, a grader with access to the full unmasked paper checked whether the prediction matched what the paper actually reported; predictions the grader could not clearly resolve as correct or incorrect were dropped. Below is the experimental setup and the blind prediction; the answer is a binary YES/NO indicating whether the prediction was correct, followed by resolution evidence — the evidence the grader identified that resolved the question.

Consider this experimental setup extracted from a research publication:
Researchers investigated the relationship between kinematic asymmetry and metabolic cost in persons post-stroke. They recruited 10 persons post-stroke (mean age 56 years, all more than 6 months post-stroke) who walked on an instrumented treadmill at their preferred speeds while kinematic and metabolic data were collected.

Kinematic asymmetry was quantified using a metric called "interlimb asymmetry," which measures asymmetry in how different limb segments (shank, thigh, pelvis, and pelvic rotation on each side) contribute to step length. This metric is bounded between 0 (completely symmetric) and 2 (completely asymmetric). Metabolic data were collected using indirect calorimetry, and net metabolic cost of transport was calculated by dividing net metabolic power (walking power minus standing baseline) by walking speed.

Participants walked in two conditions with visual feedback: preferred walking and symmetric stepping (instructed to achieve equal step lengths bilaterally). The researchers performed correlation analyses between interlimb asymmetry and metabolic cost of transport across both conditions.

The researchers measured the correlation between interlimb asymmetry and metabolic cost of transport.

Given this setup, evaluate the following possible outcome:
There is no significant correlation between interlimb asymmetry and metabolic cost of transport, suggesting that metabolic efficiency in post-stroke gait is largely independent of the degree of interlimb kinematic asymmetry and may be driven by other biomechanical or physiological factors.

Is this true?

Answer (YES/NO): NO